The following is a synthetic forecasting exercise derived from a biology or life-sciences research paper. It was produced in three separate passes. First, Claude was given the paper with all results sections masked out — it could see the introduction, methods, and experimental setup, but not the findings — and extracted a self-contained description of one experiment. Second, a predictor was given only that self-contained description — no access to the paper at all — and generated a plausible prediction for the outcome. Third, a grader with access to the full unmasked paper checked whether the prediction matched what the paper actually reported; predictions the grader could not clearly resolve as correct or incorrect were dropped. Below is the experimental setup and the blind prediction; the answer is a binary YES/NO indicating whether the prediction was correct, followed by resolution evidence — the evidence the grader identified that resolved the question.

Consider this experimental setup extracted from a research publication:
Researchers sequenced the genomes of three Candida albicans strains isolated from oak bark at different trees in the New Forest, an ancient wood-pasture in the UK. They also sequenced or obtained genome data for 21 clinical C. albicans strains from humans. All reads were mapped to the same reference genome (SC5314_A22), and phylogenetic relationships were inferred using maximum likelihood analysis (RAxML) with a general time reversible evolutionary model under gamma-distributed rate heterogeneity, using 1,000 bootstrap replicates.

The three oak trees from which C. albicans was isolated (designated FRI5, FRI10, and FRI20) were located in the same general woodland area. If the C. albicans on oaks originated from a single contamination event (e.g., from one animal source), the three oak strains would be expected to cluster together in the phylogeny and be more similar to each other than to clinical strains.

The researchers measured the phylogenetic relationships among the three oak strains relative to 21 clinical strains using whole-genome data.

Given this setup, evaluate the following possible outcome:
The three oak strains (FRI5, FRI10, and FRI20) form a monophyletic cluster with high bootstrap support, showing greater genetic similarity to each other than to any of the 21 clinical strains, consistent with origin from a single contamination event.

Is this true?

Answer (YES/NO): NO